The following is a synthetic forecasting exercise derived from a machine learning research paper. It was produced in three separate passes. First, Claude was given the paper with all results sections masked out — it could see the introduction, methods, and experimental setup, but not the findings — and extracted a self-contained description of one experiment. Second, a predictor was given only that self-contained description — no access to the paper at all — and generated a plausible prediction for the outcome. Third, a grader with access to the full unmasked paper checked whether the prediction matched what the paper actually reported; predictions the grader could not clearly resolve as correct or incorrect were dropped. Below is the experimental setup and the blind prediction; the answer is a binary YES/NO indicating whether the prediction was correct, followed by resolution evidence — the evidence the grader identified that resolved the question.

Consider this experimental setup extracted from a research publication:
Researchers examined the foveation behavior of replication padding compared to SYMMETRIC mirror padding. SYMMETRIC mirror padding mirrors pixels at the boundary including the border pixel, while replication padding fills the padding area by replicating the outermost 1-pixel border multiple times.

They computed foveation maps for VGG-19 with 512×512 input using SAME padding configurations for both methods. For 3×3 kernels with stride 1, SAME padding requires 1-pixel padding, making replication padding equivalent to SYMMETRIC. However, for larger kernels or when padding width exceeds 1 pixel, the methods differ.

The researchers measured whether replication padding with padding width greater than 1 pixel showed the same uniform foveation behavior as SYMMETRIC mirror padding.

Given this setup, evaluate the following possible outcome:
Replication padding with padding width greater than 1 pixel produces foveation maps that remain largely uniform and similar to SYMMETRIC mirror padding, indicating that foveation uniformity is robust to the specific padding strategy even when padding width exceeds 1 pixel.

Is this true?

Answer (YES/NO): NO